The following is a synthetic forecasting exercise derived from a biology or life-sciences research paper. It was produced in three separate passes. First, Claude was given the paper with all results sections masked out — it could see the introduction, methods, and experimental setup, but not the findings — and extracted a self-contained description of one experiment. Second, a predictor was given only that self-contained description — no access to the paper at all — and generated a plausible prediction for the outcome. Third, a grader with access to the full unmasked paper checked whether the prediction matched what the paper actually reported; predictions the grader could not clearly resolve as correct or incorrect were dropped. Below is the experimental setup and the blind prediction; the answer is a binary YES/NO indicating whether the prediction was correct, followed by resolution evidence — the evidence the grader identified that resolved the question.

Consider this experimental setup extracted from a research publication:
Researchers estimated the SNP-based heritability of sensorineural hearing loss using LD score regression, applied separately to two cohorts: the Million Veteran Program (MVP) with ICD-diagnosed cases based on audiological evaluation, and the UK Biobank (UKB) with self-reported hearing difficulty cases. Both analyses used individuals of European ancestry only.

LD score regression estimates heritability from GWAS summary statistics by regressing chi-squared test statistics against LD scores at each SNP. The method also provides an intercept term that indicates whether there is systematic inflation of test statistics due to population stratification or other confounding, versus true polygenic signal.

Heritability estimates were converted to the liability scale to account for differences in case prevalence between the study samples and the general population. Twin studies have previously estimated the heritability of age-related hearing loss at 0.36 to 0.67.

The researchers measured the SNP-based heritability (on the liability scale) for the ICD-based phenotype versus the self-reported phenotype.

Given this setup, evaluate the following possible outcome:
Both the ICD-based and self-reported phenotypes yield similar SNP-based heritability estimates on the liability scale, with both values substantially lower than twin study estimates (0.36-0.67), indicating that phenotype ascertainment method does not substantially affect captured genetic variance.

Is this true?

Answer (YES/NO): NO